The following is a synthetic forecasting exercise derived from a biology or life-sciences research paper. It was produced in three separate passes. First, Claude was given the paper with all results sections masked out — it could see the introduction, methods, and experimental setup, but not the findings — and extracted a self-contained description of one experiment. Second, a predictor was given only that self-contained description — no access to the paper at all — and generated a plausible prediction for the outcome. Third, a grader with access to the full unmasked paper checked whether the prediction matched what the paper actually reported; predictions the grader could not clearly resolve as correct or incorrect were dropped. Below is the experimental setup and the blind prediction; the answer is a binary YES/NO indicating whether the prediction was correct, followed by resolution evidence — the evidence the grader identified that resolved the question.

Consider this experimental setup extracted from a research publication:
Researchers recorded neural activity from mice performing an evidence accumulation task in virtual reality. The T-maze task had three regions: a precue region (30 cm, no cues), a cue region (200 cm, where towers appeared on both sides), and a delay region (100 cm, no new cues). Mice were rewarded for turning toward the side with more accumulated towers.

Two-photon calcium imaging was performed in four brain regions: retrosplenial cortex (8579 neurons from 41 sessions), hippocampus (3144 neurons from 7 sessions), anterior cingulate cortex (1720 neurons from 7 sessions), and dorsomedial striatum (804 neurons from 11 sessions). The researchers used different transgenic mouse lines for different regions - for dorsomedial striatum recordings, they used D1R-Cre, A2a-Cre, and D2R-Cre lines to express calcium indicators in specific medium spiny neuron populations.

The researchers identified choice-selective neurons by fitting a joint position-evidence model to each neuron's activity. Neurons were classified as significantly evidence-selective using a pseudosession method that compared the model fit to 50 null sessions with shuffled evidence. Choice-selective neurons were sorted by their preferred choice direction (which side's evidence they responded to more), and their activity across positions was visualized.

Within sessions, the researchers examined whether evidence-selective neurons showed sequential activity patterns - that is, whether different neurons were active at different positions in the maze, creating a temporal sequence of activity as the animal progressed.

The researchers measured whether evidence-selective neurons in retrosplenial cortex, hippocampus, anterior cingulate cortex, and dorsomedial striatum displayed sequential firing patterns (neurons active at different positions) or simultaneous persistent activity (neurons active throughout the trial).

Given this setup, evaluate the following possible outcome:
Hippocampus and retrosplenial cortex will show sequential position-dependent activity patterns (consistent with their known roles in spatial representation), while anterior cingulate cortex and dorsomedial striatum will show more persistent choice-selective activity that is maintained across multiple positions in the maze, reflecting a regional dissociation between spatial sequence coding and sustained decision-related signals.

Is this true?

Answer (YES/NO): NO